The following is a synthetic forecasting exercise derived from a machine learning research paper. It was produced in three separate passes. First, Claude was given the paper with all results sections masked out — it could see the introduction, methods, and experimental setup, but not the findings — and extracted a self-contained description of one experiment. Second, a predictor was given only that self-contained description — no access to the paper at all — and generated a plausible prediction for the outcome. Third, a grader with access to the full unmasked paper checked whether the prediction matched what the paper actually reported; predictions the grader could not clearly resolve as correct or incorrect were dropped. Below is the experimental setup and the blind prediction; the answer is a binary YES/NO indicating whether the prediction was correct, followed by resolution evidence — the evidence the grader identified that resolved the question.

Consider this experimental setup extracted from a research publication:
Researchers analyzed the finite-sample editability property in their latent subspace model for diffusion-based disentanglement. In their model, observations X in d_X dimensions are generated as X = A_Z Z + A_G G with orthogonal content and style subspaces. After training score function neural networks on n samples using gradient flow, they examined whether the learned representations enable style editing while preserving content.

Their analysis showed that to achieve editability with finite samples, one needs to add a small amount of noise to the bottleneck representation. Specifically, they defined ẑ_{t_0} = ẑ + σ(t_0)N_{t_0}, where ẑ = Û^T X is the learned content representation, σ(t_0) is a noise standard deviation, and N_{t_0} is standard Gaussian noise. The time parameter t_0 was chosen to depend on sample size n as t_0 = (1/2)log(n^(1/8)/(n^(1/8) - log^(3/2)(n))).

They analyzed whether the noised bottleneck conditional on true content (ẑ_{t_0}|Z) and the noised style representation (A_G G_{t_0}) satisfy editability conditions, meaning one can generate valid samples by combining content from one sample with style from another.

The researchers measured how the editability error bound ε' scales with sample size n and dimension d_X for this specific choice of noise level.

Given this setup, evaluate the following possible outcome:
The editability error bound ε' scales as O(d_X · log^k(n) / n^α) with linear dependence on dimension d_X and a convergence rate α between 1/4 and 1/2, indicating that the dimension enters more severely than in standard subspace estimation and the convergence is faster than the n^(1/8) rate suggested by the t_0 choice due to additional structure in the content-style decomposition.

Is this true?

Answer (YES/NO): NO